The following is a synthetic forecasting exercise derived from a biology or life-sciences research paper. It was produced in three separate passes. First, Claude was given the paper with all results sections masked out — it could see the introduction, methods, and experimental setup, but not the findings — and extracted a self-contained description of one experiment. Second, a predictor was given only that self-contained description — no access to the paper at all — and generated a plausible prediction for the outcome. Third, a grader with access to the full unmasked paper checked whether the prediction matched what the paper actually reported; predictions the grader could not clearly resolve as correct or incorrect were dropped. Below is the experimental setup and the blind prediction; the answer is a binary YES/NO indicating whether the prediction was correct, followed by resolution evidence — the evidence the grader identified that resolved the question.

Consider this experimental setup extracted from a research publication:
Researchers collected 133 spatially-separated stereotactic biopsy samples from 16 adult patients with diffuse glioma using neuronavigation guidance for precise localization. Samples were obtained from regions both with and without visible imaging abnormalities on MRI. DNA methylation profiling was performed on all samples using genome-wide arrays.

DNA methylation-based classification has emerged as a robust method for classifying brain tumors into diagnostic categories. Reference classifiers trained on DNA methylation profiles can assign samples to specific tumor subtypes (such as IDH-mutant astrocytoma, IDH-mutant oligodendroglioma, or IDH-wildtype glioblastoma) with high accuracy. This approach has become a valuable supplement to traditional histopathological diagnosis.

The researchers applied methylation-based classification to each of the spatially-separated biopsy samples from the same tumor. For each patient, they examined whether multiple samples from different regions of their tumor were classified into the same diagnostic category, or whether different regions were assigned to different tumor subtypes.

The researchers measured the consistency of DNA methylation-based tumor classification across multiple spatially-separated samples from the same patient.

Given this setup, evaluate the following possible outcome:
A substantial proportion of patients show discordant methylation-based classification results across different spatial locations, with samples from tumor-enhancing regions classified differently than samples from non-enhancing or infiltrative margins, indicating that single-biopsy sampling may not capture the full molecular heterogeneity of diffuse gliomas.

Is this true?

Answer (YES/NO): NO